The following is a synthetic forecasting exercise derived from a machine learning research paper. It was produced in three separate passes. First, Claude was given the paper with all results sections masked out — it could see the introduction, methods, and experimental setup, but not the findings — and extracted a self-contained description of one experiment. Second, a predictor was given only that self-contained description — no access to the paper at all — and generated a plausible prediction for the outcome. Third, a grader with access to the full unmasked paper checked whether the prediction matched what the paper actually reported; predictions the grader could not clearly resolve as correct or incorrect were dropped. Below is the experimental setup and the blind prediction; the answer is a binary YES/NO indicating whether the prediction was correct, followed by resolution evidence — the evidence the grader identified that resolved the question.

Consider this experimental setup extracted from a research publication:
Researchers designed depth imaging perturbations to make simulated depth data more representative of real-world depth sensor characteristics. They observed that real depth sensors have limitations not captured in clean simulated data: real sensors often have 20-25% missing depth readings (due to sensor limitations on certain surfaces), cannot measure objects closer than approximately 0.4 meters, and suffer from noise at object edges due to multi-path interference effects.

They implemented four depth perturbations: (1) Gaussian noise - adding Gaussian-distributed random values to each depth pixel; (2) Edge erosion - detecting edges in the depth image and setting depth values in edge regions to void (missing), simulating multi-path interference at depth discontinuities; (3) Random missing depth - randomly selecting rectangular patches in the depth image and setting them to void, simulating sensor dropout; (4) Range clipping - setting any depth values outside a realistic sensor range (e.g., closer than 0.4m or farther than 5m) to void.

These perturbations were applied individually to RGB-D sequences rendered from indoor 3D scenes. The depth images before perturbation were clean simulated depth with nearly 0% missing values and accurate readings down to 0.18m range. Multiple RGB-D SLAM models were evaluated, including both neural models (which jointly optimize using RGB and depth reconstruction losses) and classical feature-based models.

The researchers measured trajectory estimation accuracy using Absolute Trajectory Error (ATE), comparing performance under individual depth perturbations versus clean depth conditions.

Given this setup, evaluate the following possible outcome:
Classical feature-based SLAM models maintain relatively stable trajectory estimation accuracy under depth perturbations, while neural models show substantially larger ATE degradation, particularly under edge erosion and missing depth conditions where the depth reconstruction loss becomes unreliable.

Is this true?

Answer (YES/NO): NO